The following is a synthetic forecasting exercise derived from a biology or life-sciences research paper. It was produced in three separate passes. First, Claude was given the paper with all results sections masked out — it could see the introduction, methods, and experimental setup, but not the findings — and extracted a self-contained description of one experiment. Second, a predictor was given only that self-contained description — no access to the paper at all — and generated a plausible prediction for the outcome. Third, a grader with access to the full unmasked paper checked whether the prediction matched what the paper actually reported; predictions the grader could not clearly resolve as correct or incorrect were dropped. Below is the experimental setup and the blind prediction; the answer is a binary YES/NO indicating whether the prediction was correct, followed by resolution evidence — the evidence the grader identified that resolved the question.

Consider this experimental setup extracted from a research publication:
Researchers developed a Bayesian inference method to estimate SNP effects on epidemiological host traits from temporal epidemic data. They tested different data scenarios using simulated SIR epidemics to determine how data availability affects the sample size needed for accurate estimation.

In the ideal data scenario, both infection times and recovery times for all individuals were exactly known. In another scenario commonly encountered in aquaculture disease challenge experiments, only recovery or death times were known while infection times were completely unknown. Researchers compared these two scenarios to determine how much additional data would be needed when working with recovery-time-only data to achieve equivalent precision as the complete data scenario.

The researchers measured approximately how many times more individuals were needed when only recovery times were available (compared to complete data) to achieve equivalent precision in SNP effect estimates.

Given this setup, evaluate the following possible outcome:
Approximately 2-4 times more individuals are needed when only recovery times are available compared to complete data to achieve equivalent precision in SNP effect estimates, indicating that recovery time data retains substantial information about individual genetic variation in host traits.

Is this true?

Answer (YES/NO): YES